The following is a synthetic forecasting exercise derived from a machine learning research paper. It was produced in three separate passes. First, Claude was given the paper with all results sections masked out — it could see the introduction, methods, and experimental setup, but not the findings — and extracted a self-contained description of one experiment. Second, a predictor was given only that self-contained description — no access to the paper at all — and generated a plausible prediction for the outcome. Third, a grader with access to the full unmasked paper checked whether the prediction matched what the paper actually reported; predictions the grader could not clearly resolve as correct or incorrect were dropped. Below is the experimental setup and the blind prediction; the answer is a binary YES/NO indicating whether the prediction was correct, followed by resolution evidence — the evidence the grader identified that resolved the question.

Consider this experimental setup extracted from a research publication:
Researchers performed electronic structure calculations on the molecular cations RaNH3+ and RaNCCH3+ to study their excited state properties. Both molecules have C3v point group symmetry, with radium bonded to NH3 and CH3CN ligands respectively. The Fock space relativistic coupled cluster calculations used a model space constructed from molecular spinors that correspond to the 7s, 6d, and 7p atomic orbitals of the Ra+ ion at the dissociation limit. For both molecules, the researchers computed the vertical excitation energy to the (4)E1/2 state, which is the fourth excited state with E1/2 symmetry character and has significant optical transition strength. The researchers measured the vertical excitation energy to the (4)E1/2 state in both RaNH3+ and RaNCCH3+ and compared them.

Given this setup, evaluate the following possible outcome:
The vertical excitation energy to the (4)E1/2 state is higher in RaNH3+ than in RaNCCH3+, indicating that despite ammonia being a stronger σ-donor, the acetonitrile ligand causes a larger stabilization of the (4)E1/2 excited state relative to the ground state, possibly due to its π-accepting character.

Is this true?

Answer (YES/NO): YES